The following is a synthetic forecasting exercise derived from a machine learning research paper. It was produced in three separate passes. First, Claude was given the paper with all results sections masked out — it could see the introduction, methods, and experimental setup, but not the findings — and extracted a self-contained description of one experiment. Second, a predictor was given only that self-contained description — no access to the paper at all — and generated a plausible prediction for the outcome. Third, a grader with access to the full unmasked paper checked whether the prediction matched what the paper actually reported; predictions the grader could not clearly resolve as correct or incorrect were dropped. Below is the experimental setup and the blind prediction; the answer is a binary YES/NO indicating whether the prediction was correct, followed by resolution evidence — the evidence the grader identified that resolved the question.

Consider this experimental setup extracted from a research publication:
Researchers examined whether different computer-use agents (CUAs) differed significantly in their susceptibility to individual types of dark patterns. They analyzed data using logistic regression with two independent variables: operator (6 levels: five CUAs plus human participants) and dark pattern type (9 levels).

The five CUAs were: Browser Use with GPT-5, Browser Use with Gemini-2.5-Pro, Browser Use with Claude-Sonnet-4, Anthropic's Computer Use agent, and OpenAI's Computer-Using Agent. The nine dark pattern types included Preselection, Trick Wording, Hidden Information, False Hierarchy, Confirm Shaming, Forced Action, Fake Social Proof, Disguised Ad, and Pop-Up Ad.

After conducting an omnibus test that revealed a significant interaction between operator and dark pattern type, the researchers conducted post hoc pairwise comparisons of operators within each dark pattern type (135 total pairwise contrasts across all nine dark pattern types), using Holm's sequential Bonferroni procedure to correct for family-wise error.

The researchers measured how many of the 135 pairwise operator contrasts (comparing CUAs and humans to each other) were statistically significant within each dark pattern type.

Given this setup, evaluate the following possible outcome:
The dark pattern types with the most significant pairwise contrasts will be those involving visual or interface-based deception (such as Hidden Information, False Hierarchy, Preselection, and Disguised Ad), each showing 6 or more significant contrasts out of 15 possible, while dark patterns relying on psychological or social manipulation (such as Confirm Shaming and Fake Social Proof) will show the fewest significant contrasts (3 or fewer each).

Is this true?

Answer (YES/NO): NO